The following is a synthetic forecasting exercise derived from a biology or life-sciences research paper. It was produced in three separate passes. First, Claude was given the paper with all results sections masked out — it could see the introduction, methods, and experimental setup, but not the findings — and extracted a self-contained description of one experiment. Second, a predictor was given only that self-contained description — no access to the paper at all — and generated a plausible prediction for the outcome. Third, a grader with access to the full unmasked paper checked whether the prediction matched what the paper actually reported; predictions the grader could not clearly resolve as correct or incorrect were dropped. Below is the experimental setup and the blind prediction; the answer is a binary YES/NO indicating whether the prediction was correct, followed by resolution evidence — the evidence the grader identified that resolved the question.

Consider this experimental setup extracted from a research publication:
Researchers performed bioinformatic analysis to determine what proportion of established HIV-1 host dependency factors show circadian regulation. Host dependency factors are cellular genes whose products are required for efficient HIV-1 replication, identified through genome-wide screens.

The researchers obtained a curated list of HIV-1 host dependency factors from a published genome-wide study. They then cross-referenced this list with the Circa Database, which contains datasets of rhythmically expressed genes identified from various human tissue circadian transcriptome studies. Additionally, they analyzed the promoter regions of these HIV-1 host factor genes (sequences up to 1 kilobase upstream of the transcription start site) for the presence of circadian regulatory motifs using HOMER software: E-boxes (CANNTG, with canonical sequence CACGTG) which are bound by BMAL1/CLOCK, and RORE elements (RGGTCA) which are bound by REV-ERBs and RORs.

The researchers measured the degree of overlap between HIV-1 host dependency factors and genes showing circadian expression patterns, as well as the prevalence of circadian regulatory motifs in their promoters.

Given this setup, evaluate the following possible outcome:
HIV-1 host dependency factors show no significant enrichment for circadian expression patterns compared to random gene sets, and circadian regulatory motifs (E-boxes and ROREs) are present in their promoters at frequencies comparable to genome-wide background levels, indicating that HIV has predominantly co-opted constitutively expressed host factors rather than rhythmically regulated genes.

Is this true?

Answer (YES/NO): NO